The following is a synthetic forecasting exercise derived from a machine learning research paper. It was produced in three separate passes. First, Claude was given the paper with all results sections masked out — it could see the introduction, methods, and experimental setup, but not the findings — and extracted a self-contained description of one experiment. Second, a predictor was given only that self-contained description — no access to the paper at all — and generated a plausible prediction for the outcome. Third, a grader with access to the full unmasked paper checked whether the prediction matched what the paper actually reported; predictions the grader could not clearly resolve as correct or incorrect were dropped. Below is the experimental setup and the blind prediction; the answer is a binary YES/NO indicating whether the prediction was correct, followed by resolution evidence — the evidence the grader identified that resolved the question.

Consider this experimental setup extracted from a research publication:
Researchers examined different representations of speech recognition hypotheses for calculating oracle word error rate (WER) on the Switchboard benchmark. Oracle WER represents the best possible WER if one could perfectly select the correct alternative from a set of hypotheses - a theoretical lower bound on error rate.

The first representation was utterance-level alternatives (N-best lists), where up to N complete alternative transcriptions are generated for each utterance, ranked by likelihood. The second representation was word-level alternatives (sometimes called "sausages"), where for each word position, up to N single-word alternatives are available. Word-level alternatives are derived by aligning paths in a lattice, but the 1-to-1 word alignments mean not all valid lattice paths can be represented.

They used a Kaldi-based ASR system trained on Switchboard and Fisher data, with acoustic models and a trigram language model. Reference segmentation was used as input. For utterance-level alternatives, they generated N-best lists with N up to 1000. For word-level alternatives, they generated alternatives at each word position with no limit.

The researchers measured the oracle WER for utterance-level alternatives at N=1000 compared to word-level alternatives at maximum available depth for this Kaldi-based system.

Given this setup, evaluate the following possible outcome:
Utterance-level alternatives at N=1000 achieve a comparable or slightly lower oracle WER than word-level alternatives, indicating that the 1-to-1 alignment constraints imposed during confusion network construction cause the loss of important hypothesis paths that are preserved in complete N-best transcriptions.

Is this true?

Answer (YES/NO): YES